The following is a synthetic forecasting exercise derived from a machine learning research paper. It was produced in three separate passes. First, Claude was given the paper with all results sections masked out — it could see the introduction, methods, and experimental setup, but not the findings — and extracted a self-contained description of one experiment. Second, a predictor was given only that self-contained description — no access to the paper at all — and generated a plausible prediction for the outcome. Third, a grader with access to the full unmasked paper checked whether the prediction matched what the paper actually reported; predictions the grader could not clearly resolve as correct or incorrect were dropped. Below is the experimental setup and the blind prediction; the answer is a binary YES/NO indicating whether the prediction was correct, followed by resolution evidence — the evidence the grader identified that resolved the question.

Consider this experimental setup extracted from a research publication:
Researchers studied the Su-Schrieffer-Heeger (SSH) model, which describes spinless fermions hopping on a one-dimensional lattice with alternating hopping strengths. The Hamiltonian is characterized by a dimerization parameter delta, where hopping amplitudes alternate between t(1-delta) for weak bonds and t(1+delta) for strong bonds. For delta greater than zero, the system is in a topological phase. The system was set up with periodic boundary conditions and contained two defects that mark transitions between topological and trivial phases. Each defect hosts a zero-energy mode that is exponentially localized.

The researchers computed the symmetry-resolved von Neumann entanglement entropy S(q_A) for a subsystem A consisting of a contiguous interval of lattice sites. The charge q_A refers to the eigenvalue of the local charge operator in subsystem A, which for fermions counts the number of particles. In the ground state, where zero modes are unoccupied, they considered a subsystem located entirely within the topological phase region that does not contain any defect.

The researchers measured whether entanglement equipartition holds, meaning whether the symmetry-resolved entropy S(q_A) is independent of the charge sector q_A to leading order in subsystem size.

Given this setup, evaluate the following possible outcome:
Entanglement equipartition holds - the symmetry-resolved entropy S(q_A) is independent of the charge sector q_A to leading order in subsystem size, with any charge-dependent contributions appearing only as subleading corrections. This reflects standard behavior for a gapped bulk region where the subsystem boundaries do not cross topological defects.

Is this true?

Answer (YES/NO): NO